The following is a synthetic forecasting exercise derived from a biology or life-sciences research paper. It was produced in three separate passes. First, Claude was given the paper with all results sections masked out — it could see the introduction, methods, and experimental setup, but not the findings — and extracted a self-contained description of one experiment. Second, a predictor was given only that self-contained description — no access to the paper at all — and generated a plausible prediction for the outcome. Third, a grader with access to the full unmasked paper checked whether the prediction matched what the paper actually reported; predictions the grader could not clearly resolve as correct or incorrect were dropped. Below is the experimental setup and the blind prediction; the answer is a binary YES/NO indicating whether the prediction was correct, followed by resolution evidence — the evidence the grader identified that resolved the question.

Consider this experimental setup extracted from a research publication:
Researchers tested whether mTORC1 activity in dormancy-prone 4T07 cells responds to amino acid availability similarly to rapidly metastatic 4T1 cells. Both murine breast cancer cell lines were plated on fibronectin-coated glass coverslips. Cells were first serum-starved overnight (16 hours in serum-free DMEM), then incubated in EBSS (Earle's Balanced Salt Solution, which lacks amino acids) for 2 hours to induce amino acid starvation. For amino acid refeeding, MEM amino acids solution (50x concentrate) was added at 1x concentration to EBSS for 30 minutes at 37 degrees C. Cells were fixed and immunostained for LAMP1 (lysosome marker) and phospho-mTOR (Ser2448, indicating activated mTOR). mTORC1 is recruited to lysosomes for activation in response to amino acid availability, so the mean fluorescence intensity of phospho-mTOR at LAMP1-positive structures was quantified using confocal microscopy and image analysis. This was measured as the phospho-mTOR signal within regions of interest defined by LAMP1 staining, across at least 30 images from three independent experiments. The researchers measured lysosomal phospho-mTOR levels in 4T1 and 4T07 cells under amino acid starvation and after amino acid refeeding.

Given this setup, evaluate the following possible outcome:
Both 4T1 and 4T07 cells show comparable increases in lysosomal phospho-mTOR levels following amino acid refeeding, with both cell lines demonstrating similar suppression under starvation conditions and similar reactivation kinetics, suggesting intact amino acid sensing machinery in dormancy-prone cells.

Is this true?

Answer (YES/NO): YES